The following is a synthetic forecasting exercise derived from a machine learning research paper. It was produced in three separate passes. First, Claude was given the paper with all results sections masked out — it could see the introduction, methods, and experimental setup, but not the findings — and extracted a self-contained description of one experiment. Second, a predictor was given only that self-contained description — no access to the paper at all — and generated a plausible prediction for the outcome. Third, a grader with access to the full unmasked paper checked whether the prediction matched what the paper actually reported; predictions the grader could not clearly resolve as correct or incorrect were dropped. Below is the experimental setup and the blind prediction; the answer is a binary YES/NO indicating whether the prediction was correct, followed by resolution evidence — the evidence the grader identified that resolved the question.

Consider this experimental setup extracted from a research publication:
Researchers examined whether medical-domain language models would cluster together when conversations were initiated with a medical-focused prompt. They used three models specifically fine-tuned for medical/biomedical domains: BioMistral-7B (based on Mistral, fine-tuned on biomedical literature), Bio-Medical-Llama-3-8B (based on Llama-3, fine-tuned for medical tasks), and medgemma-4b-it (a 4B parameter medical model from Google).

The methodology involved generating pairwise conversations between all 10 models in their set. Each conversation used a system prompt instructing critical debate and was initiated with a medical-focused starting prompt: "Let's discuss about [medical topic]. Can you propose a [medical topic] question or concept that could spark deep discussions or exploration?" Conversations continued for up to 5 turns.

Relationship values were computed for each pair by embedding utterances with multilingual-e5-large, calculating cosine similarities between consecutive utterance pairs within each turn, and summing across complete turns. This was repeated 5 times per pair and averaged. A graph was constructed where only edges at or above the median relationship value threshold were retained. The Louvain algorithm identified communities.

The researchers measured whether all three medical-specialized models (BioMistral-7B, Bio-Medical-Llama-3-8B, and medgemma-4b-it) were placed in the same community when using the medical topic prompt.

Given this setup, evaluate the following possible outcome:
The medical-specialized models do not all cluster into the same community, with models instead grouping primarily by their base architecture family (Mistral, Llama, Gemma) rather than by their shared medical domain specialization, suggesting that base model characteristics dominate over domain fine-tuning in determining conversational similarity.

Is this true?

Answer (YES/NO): NO